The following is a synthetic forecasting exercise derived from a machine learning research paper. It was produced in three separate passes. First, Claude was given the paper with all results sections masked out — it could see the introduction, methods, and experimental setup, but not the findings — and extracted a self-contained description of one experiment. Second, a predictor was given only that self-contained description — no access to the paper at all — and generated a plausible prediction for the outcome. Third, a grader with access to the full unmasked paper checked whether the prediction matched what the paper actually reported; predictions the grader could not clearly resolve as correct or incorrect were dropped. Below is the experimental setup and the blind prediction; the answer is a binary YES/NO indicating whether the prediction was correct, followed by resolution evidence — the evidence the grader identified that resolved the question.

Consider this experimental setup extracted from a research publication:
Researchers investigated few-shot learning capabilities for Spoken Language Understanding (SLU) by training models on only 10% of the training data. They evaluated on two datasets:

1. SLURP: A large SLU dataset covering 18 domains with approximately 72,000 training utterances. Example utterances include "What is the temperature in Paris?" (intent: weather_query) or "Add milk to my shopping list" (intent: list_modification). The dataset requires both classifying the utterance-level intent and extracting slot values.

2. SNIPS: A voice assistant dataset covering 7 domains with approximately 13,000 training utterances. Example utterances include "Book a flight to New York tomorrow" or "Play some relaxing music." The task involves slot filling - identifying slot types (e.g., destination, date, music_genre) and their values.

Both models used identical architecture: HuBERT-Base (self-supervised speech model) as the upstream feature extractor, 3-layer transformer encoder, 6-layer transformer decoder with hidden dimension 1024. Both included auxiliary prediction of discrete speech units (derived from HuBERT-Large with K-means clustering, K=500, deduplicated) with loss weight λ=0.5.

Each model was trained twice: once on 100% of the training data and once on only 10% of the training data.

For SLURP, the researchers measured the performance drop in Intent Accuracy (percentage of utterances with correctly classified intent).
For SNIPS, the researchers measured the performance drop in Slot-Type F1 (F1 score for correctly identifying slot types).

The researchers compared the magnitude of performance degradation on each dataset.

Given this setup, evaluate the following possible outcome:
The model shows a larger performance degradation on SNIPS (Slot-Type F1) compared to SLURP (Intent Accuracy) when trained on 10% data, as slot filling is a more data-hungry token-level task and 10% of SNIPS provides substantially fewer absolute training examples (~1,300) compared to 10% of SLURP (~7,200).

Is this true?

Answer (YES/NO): NO